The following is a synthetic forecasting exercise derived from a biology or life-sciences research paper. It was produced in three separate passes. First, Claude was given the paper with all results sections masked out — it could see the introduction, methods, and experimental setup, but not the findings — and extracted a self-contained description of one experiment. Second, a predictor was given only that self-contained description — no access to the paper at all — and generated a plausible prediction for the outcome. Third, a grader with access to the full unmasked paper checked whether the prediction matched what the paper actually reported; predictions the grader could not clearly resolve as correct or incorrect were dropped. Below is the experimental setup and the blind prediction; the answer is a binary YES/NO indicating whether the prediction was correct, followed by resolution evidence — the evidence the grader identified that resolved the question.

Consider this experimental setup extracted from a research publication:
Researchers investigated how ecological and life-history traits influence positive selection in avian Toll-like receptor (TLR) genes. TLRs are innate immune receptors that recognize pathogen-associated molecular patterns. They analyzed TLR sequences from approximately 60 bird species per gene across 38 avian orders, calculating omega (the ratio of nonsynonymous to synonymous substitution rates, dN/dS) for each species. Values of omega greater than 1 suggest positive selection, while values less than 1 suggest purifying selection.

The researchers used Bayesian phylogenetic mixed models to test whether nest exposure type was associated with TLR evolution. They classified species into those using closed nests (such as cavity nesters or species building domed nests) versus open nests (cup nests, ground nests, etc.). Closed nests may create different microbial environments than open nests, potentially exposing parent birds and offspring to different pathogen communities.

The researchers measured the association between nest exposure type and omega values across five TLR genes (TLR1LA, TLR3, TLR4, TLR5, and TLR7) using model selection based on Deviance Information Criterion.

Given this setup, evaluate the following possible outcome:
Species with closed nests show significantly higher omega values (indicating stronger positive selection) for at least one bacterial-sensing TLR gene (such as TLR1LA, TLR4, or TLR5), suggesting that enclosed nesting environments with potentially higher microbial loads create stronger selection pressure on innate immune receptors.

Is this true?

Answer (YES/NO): NO